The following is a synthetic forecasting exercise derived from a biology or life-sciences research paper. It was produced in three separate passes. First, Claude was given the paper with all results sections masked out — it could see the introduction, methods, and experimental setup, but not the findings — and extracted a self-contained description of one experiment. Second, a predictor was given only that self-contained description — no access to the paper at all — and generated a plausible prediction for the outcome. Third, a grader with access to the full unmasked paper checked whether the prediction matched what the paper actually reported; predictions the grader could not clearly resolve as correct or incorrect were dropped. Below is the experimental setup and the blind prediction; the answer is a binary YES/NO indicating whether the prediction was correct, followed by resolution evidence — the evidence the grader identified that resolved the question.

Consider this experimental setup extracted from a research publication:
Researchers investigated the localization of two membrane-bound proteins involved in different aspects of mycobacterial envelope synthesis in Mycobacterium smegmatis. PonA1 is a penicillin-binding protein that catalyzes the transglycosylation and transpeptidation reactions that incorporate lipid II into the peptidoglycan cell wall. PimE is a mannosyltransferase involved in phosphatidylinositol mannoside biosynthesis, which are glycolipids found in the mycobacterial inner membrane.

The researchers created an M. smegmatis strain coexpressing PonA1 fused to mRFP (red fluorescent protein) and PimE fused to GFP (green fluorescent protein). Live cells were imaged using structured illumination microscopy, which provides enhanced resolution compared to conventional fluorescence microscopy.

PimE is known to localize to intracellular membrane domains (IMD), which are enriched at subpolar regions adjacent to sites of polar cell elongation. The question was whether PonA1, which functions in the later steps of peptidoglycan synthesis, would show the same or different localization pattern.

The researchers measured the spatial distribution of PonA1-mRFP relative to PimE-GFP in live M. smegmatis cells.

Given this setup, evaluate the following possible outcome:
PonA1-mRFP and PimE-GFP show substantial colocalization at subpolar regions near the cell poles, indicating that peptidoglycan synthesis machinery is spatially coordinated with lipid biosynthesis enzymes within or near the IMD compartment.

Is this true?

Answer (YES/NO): NO